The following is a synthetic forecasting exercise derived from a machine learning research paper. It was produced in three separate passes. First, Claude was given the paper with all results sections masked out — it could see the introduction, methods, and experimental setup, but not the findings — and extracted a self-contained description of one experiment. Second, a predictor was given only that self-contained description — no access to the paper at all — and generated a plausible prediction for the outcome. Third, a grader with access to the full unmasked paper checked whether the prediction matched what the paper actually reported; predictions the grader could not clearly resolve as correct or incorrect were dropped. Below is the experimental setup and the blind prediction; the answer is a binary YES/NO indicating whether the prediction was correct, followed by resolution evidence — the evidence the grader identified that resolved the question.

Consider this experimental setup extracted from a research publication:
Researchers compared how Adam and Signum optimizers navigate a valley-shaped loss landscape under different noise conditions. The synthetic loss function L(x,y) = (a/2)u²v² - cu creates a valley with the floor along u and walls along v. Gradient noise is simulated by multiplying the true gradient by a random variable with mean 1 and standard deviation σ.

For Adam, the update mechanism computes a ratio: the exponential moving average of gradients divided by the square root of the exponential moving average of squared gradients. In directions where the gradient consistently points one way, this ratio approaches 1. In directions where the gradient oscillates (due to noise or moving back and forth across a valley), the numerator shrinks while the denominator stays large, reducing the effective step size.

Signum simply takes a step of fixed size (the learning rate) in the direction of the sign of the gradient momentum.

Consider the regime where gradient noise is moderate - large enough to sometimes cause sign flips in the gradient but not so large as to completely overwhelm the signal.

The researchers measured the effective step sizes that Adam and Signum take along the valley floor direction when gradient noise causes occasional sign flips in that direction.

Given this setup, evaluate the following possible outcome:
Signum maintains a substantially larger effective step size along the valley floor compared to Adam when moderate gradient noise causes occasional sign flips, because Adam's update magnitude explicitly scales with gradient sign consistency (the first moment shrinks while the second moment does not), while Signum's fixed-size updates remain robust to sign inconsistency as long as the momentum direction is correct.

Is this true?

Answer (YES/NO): YES